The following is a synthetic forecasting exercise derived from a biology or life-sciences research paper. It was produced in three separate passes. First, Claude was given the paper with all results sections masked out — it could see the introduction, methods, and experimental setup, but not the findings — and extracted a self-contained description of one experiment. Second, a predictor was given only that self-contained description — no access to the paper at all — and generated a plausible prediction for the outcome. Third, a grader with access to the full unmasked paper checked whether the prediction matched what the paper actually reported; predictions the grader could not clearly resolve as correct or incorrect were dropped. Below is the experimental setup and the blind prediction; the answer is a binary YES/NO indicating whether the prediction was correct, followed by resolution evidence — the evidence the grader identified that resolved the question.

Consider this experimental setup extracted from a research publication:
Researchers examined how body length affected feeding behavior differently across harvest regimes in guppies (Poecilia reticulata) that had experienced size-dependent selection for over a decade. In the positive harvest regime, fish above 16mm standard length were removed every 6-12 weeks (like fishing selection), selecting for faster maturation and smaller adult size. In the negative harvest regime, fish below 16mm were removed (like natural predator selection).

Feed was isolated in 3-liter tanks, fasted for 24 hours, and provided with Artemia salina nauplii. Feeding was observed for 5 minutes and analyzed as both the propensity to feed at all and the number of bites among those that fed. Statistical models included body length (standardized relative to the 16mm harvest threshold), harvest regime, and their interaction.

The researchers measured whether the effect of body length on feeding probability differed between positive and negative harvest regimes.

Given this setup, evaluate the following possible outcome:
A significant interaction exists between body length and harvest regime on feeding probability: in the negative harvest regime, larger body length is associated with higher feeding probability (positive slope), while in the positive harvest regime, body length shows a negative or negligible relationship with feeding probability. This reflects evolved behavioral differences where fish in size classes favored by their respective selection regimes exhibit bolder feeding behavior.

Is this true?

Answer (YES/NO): NO